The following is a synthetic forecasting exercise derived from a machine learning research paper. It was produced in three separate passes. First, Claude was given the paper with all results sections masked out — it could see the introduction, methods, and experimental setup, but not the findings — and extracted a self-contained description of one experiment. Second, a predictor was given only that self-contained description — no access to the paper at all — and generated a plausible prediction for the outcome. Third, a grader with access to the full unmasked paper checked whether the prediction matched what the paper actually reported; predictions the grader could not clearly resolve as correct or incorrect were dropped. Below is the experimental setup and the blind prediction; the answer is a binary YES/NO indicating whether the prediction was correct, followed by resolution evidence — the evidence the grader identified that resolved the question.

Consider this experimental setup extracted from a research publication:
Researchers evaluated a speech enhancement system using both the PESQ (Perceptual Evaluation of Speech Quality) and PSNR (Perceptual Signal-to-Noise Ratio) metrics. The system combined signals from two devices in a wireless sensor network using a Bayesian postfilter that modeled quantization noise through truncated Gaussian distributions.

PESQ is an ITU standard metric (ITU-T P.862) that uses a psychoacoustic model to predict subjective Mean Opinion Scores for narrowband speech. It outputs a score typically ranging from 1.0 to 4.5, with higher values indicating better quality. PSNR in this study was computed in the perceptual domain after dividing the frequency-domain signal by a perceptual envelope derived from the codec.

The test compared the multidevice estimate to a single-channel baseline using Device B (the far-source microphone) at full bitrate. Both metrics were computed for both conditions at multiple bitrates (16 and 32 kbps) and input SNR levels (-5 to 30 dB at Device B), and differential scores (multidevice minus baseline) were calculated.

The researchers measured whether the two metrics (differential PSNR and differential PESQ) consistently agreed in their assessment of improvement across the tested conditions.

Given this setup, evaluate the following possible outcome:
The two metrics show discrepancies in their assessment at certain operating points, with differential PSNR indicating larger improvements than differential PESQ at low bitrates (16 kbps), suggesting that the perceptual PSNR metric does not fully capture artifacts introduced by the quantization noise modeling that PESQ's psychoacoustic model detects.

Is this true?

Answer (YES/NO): YES